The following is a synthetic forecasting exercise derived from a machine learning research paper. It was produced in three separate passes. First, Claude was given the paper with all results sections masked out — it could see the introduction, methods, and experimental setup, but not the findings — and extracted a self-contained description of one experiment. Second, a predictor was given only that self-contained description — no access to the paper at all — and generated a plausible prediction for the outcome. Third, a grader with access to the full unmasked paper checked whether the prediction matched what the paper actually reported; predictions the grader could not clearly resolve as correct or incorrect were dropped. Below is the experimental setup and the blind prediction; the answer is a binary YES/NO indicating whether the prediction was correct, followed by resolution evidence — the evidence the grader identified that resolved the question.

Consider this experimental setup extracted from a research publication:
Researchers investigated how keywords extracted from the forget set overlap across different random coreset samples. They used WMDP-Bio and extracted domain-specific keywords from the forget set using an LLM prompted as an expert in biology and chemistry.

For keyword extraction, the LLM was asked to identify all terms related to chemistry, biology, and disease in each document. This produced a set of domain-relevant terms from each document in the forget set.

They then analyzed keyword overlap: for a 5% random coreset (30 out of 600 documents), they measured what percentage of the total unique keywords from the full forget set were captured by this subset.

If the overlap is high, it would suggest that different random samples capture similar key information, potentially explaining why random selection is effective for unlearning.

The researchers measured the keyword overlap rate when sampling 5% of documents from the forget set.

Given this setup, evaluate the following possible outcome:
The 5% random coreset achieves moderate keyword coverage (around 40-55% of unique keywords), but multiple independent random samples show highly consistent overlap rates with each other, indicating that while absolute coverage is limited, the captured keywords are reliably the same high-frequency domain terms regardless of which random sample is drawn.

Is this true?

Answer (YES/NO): NO